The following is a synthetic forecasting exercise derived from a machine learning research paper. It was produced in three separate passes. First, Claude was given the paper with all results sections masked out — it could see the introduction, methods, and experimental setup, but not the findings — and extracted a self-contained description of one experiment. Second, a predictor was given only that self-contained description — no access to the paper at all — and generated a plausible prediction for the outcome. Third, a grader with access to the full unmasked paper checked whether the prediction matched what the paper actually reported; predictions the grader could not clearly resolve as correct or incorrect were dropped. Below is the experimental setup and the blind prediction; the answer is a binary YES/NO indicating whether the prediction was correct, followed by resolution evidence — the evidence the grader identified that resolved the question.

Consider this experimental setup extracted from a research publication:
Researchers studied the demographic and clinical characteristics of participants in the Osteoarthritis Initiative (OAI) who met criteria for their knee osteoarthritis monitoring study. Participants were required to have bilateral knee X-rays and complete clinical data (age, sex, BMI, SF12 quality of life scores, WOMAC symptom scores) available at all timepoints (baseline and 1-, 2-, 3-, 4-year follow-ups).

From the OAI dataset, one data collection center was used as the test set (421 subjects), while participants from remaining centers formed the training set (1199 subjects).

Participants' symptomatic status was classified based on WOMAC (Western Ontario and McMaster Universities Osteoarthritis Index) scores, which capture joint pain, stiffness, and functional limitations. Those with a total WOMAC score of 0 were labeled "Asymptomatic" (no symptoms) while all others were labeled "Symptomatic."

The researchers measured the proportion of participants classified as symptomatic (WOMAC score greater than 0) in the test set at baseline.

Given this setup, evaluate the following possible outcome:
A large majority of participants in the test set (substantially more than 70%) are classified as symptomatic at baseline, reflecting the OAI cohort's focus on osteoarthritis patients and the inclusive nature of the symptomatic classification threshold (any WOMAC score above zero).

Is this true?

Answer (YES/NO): YES